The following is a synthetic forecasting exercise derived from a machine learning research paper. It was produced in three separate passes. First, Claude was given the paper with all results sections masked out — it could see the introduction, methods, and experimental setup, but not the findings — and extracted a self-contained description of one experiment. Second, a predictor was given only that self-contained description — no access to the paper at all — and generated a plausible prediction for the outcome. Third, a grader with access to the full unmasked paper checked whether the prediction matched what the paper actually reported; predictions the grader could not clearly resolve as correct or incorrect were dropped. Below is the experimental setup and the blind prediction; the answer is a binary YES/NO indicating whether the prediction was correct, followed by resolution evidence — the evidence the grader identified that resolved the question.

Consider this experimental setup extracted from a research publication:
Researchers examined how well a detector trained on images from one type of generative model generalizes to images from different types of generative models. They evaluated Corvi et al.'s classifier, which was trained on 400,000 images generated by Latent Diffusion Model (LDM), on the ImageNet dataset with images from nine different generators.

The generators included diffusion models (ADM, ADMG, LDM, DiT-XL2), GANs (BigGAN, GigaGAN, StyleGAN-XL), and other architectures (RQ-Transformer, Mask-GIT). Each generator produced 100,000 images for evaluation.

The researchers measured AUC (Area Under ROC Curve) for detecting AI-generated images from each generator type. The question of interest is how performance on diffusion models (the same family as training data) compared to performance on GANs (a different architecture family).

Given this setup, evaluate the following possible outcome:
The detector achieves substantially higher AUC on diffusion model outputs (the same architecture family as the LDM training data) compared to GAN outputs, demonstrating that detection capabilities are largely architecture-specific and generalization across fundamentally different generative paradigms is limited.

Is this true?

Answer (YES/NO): NO